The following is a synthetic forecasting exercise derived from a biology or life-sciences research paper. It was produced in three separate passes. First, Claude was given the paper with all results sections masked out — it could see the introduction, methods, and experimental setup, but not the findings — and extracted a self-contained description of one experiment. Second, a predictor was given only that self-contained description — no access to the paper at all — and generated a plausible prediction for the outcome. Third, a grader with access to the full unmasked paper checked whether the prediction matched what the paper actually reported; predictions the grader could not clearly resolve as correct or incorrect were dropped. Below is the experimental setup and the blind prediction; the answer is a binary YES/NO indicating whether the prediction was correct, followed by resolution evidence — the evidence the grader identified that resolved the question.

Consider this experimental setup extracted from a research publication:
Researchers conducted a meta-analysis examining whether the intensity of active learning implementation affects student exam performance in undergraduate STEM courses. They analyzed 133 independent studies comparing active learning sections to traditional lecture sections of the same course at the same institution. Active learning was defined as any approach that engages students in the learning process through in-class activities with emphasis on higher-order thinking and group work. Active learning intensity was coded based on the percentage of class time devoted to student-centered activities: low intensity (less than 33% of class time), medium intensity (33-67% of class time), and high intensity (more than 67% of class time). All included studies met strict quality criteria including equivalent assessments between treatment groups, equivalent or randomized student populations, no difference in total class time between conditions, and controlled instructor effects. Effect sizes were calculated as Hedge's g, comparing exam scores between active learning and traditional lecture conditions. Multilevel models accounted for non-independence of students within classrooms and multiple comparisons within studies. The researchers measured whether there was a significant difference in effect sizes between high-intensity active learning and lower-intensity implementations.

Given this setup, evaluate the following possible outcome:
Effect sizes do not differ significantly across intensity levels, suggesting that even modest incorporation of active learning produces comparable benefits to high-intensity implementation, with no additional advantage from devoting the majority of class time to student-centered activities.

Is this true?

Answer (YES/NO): NO